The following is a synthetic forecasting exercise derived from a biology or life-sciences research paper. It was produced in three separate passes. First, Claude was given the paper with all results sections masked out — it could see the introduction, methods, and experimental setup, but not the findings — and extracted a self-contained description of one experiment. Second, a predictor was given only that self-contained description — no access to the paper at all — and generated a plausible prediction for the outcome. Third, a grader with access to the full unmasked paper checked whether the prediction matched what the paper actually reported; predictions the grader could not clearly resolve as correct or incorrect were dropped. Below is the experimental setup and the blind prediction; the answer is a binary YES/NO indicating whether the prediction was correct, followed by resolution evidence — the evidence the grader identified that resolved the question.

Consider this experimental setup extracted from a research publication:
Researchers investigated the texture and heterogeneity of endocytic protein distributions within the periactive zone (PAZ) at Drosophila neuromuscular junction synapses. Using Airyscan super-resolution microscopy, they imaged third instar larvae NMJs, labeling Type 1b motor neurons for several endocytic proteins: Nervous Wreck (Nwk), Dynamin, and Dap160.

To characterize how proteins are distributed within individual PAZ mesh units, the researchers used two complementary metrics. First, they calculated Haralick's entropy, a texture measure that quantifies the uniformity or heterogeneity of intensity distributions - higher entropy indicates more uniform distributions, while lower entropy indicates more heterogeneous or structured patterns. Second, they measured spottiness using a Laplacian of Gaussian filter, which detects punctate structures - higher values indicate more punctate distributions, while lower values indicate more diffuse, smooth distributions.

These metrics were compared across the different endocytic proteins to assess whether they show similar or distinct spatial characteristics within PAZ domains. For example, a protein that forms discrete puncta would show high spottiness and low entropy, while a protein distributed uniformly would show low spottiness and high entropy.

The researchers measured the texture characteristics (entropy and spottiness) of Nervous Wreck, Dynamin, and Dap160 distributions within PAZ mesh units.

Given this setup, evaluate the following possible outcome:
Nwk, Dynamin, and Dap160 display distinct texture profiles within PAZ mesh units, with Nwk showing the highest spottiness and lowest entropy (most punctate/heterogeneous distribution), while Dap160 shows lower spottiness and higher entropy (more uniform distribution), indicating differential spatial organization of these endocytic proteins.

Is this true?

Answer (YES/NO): NO